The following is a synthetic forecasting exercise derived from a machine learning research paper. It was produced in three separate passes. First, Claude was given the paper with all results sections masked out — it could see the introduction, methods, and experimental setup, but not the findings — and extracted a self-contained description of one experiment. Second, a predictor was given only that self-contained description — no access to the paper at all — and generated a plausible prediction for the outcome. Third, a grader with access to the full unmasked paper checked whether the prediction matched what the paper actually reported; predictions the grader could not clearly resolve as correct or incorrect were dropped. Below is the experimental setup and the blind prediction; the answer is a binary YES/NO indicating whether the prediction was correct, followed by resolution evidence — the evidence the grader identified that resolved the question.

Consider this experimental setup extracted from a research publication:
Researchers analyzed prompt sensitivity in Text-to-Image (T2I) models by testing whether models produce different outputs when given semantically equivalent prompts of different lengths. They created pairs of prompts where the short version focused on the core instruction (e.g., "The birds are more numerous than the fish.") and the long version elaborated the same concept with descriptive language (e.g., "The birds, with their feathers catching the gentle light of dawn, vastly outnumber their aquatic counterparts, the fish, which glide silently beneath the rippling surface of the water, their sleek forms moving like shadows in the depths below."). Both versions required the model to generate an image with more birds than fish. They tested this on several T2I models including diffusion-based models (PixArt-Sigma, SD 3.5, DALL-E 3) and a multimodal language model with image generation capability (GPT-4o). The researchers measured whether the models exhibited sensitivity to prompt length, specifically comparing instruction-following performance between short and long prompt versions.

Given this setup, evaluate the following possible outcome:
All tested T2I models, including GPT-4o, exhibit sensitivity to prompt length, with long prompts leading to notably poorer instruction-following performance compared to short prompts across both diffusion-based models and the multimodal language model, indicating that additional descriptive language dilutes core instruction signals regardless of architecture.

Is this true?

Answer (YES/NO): NO